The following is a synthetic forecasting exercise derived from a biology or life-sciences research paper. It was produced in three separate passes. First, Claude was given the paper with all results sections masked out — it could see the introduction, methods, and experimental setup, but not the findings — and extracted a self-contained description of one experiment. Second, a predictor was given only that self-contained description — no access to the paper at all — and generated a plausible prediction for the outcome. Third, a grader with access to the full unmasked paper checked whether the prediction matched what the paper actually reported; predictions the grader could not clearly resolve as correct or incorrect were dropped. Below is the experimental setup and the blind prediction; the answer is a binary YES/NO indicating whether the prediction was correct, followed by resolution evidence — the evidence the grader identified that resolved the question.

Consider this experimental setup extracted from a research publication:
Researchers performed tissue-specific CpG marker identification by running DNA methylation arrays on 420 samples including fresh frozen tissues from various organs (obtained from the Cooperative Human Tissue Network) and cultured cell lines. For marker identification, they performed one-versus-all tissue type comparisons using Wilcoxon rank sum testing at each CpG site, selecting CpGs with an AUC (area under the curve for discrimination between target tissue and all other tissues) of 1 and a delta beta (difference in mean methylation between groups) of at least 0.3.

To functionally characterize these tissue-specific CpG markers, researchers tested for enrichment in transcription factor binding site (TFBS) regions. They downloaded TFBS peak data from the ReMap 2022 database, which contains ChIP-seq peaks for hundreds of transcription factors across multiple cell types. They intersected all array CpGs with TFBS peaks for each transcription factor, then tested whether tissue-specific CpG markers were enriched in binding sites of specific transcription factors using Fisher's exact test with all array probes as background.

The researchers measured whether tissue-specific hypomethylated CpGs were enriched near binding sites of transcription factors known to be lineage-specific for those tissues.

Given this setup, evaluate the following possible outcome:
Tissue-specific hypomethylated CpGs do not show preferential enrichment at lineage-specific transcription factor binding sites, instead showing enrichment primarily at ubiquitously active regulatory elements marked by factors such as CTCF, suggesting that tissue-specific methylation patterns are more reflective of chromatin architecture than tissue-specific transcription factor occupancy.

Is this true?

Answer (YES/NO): NO